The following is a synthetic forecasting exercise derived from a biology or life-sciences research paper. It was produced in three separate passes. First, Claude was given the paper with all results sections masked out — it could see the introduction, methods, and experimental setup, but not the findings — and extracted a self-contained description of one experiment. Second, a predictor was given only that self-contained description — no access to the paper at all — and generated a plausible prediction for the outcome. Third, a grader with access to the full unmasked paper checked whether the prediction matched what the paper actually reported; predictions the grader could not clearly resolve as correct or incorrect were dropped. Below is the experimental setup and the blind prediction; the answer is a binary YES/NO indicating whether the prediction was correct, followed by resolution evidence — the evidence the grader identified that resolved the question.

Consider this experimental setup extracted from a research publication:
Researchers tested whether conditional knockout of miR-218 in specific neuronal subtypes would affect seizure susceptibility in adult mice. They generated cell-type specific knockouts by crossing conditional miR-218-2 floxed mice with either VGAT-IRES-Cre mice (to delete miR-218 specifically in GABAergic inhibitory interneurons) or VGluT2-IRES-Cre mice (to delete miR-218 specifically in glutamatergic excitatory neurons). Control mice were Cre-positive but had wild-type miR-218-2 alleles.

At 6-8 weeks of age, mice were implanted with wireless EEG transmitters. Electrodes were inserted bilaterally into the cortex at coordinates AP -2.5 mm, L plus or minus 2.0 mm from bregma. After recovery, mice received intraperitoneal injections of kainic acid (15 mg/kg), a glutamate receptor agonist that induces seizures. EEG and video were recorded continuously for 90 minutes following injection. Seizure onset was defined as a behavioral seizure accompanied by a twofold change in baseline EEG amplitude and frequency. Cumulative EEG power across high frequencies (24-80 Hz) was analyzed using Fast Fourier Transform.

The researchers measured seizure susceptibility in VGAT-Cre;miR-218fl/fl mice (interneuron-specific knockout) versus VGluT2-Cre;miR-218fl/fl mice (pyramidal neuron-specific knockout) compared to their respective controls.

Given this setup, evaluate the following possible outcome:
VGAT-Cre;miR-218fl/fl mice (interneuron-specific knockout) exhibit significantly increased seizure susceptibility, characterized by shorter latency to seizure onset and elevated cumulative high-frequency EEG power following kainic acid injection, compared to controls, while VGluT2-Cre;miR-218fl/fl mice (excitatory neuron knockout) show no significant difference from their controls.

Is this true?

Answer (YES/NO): NO